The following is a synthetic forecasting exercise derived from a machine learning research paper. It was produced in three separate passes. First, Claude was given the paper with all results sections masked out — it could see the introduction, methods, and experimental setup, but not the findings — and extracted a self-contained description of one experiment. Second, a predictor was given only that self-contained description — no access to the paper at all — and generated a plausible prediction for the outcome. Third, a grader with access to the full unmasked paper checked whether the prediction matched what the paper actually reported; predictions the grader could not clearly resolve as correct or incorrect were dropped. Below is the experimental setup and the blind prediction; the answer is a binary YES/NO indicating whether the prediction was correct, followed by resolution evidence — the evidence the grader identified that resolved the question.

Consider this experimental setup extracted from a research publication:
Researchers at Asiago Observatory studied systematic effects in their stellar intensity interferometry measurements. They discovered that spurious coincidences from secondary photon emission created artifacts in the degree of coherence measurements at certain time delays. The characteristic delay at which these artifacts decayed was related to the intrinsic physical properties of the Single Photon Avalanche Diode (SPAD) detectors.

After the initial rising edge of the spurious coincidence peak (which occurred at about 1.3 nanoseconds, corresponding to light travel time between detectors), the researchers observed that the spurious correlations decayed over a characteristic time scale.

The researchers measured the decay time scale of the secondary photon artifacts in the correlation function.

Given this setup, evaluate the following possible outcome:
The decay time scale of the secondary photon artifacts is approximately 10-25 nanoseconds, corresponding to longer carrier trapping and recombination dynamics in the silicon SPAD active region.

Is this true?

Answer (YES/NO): NO